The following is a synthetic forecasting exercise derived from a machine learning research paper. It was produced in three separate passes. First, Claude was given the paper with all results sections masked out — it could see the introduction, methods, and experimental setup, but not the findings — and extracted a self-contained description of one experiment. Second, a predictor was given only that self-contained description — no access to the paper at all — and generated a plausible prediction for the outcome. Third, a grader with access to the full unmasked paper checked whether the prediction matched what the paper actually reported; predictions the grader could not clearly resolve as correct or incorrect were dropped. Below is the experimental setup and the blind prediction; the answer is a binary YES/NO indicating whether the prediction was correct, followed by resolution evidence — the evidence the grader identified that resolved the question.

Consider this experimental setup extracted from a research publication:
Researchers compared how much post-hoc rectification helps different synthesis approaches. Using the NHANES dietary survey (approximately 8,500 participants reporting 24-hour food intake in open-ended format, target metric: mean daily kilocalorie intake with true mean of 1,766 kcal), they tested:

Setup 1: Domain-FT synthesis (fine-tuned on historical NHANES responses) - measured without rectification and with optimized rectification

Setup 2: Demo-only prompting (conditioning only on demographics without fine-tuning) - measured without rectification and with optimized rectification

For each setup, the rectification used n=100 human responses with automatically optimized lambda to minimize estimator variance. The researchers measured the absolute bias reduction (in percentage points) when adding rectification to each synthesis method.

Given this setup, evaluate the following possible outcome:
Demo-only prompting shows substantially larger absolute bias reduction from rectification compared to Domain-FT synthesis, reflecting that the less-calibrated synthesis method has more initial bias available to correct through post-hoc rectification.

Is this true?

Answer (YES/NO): YES